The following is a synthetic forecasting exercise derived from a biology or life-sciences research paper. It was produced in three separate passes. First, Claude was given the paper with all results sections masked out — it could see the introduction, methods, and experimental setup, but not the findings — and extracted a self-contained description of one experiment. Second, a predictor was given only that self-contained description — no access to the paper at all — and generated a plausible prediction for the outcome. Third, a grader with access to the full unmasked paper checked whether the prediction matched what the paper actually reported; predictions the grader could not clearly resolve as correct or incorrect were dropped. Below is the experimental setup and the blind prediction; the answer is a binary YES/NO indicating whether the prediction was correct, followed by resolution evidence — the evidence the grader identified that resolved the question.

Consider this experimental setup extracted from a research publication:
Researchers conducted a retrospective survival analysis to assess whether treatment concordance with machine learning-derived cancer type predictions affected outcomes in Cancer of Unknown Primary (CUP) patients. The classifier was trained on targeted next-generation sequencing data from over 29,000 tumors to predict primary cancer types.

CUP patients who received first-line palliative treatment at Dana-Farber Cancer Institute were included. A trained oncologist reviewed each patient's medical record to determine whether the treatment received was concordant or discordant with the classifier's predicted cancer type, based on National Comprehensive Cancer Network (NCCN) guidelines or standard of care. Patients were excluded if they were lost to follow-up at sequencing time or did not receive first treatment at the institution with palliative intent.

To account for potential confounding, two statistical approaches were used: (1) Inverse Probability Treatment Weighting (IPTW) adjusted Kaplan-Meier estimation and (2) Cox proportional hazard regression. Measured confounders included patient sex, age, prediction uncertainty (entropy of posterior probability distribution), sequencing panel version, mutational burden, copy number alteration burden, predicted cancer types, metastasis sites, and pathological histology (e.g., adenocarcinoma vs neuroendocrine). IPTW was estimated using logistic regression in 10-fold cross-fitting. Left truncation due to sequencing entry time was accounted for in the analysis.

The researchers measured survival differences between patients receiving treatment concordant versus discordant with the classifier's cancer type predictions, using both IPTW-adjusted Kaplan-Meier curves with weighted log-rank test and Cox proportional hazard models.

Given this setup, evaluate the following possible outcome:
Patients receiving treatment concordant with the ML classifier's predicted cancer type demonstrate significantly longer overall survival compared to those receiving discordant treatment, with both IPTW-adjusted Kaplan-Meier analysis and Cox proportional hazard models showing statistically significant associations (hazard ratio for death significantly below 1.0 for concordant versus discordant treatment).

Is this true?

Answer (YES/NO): YES